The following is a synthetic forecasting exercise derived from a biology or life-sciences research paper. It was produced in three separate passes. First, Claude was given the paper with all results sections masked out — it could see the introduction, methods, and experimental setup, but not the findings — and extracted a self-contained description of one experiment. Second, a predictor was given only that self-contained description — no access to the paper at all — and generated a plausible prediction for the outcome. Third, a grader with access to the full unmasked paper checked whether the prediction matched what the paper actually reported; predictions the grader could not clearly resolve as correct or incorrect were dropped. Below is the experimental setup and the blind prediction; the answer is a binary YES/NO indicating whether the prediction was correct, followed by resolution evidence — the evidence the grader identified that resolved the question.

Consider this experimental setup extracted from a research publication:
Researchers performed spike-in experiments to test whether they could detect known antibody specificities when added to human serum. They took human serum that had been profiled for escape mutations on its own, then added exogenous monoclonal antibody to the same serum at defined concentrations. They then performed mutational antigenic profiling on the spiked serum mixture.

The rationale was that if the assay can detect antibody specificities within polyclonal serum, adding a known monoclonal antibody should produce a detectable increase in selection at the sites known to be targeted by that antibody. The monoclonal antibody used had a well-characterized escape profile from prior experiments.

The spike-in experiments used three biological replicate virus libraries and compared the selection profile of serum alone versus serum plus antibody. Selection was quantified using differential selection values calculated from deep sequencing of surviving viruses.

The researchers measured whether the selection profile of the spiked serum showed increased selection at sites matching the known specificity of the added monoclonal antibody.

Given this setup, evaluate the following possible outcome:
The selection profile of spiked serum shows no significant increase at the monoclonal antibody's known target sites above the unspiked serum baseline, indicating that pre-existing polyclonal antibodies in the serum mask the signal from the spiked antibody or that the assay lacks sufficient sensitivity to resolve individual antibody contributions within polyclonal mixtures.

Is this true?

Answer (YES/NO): NO